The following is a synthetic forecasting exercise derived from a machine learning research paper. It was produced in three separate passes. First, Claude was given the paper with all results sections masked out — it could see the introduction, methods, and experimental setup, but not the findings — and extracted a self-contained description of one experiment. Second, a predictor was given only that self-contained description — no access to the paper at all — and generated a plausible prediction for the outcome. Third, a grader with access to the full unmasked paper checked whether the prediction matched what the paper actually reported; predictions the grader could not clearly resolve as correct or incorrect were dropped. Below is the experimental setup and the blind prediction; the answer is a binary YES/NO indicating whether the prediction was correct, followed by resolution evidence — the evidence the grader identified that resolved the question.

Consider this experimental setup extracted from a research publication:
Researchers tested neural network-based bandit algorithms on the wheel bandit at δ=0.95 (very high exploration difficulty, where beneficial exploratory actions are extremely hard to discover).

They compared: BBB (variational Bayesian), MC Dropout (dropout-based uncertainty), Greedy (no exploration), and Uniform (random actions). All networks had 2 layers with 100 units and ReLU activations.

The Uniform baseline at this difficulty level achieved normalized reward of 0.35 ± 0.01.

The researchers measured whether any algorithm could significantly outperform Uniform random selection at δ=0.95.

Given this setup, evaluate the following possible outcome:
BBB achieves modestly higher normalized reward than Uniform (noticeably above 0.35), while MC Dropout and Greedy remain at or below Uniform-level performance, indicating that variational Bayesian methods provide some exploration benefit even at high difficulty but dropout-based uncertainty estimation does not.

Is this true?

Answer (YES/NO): NO